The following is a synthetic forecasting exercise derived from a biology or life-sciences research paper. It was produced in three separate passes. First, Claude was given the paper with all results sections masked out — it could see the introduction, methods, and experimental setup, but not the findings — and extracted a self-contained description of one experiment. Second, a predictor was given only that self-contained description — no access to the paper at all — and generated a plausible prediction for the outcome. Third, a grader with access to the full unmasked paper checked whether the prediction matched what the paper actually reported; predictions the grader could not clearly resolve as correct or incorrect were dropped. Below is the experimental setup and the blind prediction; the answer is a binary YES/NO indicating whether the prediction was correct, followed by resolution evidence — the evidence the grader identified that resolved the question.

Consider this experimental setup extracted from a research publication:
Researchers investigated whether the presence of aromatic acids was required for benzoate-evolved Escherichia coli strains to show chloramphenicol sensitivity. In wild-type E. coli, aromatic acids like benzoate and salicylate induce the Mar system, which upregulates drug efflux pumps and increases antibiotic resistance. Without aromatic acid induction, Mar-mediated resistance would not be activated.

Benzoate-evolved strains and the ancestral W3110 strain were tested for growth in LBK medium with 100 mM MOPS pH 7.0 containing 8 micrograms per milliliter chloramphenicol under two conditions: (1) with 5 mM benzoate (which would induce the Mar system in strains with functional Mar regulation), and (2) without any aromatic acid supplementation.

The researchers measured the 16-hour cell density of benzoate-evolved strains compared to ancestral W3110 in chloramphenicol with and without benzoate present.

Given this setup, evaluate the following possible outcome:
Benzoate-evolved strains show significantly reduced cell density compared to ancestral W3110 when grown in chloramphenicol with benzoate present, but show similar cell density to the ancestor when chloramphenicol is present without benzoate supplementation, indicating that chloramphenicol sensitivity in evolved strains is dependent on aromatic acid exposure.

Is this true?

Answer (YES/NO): YES